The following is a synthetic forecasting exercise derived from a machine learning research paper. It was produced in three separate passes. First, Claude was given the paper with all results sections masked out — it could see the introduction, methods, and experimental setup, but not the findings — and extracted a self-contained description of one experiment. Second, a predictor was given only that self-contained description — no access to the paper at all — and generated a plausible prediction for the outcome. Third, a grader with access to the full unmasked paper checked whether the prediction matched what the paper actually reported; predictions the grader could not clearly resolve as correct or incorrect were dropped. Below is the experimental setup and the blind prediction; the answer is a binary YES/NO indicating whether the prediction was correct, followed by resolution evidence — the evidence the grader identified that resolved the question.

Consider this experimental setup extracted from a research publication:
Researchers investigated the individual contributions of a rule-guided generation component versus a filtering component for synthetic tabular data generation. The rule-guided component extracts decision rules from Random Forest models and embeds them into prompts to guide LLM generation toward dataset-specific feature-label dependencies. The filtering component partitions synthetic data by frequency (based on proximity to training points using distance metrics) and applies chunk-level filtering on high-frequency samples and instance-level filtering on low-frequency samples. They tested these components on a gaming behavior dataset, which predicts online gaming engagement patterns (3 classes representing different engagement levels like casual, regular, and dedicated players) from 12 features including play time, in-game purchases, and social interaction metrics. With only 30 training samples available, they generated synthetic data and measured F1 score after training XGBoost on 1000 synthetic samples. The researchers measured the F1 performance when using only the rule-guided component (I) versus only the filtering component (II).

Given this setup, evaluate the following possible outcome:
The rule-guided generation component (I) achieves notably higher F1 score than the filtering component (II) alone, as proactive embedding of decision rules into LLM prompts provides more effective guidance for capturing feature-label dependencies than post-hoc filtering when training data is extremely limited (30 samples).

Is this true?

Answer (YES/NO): YES